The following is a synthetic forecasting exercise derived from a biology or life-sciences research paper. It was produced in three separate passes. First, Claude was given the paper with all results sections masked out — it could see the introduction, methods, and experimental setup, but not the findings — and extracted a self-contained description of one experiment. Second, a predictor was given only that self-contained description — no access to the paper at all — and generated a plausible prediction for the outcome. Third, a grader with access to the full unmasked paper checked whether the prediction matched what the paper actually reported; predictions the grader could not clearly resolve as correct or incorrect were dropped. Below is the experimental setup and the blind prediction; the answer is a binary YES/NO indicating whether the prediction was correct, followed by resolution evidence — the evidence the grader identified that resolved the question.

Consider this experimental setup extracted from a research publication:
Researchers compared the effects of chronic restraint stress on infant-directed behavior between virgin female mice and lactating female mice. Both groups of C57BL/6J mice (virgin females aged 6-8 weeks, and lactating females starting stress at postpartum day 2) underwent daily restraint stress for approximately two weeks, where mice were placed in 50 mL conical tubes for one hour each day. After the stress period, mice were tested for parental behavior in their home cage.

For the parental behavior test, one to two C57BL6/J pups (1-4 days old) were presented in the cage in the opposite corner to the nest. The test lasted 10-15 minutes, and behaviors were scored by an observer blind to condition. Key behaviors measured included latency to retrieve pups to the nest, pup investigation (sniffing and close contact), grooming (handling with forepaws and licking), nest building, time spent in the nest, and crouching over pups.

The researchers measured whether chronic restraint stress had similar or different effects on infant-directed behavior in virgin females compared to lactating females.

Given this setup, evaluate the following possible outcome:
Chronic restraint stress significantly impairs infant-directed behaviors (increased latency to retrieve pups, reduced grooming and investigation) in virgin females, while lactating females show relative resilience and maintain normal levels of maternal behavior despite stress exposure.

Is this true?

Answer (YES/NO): NO